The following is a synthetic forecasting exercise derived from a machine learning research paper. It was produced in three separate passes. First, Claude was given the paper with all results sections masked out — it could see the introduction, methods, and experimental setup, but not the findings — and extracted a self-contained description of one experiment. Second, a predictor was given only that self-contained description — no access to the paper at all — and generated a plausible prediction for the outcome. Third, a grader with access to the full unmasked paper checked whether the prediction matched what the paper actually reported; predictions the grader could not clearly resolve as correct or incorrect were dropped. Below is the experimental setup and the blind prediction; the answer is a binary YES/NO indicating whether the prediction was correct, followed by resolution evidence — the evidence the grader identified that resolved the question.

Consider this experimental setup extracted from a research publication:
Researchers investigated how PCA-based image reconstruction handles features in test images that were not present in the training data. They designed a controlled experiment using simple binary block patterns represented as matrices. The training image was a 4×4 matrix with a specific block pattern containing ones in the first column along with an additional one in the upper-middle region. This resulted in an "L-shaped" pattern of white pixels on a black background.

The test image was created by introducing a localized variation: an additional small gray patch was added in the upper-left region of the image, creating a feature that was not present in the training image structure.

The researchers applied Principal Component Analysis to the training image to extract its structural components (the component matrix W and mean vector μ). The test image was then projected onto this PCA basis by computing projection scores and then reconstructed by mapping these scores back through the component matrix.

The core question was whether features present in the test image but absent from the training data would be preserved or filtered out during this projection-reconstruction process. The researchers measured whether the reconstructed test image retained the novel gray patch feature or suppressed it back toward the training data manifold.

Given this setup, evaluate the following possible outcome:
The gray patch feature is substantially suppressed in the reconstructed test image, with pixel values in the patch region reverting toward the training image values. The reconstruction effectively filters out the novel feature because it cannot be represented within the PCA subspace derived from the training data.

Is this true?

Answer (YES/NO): NO